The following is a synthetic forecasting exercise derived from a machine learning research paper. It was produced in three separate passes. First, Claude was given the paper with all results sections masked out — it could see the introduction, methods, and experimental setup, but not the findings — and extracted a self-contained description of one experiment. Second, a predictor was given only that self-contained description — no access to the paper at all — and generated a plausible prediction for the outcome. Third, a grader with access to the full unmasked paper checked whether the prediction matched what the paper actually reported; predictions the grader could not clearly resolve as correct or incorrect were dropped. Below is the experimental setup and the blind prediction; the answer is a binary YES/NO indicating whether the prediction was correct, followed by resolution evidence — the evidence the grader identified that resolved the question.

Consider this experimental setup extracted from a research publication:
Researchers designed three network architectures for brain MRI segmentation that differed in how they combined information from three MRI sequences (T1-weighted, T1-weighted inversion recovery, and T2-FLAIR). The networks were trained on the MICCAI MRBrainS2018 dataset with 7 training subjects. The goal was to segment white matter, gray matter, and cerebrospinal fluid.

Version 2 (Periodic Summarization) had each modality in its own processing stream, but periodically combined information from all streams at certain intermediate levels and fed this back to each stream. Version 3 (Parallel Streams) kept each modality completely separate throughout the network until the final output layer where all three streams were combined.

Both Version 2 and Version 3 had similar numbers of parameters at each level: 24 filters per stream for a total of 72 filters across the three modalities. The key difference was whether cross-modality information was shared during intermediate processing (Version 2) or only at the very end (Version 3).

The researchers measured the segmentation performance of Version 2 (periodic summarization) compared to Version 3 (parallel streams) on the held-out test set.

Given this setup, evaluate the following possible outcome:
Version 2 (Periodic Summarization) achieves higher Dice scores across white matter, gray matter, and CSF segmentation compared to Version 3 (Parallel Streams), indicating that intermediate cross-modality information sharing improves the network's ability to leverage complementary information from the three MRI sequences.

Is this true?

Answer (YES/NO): NO